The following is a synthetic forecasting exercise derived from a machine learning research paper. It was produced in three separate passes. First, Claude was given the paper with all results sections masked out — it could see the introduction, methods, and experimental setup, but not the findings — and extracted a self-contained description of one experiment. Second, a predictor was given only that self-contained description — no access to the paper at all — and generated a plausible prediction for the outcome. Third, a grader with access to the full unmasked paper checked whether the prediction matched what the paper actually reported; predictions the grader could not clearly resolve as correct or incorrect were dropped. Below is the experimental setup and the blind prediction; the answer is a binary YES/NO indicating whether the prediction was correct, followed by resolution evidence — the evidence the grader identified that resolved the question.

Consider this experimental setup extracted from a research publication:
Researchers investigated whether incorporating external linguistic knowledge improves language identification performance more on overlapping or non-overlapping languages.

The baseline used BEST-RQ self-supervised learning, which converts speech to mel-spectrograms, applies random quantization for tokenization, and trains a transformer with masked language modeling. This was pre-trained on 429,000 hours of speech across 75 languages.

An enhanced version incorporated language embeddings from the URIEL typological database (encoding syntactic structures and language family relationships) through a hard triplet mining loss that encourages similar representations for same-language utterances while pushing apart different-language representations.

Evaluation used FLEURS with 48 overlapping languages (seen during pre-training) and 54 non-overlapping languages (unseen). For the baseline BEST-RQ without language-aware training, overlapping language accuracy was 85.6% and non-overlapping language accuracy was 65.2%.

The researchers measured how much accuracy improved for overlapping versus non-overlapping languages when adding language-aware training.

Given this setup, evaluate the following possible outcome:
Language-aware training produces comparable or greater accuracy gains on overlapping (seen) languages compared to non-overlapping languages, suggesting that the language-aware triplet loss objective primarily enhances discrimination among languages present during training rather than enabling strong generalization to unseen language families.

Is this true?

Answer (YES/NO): NO